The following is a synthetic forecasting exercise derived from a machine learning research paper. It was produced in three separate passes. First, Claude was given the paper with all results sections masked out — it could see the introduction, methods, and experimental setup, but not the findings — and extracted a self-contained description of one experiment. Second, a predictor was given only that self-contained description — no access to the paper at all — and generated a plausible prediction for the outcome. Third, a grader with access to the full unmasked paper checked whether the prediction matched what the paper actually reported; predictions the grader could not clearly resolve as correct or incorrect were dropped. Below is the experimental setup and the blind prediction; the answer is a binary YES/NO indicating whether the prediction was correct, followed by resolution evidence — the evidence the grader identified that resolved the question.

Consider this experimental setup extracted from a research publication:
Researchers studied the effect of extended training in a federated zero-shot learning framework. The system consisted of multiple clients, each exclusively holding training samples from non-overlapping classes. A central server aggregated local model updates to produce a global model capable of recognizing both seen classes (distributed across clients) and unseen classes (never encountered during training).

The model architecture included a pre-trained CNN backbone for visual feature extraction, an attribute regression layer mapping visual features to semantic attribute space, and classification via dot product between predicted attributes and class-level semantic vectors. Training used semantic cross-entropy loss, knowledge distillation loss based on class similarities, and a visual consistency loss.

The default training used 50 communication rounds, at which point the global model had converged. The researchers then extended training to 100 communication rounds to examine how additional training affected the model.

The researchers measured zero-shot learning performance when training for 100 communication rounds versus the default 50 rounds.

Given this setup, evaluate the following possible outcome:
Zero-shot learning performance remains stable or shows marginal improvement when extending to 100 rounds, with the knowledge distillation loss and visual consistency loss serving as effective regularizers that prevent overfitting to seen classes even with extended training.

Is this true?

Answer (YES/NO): NO